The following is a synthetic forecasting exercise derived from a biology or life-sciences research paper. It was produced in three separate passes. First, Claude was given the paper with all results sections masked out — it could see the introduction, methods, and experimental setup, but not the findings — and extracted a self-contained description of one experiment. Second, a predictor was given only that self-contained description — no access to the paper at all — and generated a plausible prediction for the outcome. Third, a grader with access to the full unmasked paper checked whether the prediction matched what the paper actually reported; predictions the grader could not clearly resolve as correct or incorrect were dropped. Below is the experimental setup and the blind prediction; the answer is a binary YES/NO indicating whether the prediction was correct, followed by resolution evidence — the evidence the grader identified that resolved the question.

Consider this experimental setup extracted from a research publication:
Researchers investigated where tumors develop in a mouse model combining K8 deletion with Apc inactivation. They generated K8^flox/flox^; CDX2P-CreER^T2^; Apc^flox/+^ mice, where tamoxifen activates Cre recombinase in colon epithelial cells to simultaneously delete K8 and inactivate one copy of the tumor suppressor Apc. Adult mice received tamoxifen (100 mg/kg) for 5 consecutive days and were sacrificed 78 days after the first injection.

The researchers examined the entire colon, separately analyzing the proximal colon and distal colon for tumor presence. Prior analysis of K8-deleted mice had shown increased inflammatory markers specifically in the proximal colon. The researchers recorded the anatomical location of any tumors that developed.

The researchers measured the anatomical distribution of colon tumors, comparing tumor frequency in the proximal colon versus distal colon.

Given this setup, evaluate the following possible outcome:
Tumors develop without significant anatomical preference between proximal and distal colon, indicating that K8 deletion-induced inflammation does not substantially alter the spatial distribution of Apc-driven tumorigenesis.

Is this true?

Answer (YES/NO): NO